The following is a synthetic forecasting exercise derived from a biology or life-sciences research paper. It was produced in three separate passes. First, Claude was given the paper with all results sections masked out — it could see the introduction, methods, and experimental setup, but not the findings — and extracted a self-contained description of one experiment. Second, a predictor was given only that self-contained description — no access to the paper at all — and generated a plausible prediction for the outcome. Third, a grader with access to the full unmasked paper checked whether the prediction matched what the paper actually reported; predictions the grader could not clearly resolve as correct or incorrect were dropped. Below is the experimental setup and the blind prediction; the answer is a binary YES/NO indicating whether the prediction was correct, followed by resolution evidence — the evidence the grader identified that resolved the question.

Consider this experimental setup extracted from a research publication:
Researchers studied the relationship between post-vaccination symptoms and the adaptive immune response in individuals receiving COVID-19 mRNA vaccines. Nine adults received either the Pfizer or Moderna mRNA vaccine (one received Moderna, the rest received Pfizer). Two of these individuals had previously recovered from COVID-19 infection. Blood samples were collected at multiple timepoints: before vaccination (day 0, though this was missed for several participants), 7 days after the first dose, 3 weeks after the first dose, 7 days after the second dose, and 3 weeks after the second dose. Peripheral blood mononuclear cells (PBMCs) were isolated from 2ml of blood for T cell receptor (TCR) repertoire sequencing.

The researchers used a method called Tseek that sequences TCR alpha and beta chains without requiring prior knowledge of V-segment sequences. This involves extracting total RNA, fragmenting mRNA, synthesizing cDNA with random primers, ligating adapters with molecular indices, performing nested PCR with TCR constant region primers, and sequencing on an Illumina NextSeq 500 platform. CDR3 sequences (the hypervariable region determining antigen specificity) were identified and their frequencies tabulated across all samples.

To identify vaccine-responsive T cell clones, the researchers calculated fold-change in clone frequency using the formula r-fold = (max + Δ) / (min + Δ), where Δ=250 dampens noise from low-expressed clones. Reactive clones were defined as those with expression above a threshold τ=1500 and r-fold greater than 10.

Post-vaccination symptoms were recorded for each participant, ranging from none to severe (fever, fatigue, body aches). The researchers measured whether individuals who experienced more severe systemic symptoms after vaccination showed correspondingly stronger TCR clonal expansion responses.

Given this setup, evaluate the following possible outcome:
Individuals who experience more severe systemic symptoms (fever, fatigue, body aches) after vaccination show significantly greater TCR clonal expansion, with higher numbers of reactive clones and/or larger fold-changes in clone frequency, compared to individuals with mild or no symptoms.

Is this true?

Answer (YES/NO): NO